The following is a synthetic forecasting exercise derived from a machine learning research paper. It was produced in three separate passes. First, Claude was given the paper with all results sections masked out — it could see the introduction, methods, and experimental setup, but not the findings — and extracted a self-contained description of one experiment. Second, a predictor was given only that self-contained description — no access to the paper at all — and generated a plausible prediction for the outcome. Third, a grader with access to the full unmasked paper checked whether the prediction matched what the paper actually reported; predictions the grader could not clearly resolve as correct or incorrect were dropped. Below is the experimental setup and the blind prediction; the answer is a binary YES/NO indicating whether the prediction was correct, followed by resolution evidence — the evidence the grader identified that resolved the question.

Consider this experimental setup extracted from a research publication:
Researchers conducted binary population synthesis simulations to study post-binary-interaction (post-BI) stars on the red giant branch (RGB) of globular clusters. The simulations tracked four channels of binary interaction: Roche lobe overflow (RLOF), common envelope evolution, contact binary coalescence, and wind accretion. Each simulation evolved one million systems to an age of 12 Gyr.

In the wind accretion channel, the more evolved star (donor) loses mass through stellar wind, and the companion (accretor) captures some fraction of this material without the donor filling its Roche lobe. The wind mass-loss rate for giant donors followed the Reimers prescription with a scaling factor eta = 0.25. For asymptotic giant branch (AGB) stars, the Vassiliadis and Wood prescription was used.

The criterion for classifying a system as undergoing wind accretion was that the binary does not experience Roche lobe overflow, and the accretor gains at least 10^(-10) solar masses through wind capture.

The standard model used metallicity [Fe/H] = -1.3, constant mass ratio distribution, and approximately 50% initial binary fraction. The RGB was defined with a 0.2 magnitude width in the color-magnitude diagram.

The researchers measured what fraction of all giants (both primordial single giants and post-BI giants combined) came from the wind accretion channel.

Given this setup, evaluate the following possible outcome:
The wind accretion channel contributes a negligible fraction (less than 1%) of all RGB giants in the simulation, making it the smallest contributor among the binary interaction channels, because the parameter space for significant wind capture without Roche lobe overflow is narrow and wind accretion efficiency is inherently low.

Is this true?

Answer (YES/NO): NO